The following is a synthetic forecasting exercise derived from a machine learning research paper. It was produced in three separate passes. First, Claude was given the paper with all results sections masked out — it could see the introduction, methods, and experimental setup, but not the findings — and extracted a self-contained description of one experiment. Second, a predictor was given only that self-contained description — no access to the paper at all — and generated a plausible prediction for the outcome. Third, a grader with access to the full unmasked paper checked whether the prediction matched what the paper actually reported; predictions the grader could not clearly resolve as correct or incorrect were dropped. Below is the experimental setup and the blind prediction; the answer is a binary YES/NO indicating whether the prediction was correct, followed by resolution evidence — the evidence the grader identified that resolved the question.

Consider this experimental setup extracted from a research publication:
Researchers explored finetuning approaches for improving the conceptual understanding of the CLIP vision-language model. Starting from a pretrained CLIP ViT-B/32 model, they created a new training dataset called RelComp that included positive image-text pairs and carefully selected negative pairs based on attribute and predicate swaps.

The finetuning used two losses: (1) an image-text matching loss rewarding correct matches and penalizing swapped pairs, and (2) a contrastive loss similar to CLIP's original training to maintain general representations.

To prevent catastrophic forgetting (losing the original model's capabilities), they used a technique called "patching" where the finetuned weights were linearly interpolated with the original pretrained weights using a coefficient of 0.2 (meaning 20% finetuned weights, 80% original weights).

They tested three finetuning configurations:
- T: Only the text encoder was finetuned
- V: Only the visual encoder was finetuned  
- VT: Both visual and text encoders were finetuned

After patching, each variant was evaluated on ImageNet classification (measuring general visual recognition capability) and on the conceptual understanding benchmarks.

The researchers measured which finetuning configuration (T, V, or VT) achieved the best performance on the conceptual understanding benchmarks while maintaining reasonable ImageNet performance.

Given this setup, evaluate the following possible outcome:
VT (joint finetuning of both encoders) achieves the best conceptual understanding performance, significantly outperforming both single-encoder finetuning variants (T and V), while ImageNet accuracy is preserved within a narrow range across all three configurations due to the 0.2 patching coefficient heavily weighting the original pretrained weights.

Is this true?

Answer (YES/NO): NO